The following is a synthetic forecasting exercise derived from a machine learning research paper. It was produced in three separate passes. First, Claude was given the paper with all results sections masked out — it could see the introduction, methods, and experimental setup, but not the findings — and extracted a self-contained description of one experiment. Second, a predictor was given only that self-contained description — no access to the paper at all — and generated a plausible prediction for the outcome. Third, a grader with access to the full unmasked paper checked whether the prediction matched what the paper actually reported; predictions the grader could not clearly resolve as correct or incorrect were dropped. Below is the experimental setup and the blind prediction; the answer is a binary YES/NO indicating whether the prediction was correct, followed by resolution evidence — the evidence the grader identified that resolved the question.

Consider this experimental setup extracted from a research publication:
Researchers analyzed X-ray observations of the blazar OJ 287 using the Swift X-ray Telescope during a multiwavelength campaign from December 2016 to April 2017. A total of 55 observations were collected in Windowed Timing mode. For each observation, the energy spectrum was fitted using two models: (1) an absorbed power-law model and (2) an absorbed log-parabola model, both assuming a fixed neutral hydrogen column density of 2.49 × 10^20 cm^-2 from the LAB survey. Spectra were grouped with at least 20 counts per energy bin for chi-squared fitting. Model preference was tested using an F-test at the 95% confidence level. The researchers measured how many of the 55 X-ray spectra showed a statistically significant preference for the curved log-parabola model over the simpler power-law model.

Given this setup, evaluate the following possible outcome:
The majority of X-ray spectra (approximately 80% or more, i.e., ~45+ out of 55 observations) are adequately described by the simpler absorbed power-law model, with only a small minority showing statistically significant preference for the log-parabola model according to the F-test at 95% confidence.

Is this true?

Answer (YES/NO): NO